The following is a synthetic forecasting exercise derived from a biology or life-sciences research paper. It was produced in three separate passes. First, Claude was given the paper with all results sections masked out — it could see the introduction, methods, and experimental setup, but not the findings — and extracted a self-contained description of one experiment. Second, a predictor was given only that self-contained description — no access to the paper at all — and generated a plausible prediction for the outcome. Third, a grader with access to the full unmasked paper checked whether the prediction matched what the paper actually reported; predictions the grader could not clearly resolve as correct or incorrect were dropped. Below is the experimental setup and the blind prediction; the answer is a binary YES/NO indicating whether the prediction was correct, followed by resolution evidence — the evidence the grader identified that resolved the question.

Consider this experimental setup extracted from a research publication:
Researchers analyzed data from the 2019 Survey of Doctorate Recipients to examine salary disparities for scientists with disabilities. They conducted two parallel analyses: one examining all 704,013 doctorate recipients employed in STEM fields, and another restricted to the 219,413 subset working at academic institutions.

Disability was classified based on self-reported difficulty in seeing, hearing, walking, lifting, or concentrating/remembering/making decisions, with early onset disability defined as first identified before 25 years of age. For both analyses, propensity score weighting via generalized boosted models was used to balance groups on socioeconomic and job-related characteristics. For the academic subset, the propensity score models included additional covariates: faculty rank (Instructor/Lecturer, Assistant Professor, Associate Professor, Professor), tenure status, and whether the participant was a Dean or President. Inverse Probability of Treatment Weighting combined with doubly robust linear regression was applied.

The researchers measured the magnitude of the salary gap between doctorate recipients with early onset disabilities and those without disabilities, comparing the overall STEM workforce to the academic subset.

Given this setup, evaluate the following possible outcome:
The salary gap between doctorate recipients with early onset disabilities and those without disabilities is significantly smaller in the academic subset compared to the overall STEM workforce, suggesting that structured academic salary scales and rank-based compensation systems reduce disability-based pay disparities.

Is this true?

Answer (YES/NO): NO